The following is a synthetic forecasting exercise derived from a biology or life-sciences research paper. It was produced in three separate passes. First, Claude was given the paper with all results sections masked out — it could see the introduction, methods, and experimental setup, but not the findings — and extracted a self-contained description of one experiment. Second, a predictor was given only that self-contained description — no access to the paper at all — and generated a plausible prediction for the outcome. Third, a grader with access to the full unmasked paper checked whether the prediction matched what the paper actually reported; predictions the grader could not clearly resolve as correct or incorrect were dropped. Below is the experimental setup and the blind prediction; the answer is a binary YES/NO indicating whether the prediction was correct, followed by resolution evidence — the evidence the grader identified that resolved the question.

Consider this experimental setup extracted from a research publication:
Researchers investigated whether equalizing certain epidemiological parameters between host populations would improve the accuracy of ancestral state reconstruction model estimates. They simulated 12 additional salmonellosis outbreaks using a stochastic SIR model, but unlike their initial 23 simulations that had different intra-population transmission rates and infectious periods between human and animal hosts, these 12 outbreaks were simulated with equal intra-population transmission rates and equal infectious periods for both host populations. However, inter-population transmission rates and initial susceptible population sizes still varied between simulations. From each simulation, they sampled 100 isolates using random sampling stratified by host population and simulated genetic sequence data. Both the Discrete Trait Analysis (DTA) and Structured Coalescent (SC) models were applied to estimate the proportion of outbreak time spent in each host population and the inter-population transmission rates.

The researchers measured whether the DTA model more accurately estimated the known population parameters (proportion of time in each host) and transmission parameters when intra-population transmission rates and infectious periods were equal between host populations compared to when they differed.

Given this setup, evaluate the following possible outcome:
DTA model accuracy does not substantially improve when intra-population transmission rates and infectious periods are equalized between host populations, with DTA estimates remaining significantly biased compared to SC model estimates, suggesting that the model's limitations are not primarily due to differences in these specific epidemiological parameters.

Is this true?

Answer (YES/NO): NO